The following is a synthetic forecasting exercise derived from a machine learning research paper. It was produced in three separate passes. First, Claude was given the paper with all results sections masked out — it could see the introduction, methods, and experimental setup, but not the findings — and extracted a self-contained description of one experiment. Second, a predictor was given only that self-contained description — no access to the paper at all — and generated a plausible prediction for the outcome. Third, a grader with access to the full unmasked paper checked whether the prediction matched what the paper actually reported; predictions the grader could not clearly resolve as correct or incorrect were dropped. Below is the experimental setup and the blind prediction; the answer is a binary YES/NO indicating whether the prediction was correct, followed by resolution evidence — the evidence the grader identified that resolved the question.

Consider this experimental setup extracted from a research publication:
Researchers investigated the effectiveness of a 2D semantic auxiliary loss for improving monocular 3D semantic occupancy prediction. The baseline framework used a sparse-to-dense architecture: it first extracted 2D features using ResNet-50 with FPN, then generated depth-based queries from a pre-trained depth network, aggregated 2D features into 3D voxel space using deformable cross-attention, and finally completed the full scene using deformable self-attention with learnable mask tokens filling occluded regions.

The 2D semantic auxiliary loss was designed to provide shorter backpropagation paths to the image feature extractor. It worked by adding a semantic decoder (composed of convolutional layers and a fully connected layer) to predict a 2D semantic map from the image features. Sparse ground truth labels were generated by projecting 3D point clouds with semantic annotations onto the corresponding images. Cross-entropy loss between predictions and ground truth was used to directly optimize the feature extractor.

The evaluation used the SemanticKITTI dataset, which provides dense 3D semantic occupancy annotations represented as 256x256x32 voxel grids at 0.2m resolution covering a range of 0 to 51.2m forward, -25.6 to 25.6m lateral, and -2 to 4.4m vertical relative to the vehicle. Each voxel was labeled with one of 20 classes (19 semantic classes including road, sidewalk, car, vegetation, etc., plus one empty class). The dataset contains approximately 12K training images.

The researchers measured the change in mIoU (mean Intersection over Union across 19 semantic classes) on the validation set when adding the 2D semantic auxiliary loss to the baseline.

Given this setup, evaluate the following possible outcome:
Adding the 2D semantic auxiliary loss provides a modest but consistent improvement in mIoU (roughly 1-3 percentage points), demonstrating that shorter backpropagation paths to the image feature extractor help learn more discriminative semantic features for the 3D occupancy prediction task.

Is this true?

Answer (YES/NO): NO